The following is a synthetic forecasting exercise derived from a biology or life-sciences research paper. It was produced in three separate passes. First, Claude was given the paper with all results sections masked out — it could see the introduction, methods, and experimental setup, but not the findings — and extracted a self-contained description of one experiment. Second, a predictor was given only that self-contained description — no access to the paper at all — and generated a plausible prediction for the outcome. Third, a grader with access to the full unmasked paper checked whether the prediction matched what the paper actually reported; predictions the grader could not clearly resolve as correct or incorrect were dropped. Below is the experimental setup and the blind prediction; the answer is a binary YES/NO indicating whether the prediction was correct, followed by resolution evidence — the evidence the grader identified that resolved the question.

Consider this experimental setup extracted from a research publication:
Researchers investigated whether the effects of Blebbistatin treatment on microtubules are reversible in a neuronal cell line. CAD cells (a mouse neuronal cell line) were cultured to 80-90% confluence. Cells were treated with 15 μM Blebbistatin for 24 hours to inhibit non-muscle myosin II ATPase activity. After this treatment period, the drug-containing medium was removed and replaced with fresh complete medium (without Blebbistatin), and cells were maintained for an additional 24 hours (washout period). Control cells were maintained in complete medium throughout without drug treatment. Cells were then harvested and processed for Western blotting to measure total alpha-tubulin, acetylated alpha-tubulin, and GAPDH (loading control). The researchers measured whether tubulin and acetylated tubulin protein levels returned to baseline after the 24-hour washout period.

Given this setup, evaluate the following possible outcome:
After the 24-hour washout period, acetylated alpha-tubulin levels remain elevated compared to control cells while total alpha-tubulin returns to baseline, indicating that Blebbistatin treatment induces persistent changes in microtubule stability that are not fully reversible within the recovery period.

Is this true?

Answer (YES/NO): NO